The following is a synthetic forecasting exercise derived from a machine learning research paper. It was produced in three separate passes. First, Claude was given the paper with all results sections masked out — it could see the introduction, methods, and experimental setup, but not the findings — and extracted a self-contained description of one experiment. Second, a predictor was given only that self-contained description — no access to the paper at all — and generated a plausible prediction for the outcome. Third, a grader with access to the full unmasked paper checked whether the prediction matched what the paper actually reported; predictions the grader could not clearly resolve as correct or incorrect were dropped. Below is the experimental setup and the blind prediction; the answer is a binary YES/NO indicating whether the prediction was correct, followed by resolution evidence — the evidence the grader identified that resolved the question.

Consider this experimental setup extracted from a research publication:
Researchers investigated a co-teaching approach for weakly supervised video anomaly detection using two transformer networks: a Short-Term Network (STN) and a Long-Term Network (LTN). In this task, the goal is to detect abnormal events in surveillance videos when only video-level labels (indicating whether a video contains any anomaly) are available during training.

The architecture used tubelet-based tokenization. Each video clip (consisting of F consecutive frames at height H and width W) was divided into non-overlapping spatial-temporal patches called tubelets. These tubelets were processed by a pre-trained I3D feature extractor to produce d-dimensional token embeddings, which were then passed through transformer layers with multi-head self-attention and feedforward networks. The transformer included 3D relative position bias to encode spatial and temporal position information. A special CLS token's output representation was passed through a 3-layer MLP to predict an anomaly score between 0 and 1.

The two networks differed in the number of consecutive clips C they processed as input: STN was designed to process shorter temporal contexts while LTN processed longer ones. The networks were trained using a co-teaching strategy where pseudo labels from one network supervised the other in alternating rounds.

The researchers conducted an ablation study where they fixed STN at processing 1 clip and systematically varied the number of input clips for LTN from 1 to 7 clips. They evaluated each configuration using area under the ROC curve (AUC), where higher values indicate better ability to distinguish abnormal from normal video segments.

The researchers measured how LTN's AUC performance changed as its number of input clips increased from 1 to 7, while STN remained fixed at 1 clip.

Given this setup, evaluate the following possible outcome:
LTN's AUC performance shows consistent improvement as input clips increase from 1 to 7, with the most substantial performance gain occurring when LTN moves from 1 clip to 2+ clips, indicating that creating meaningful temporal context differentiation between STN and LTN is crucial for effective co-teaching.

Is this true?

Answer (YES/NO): NO